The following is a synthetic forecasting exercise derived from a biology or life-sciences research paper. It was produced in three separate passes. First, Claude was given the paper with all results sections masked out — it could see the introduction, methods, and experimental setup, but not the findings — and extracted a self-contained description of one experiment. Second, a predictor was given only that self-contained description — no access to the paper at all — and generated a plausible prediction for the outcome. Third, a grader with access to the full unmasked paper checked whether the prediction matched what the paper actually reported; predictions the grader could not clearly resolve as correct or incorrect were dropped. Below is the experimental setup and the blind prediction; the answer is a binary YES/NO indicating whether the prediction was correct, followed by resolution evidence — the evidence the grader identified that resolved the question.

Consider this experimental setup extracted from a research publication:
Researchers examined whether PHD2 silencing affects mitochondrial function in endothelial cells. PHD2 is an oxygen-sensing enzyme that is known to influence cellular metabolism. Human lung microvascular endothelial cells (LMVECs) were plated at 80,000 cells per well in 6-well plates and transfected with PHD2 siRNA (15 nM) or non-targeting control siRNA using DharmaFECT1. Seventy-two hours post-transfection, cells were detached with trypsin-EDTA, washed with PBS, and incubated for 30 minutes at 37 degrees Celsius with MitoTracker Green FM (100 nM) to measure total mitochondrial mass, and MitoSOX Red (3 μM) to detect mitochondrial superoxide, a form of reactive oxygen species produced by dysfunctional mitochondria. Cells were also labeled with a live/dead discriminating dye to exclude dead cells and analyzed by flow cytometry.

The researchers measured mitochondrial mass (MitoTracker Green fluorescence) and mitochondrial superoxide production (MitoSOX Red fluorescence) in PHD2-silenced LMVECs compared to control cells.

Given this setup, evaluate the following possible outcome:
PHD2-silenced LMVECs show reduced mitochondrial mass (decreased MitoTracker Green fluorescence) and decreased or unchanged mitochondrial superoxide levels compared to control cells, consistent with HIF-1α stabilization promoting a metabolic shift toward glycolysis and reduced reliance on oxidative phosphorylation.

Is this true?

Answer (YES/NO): YES